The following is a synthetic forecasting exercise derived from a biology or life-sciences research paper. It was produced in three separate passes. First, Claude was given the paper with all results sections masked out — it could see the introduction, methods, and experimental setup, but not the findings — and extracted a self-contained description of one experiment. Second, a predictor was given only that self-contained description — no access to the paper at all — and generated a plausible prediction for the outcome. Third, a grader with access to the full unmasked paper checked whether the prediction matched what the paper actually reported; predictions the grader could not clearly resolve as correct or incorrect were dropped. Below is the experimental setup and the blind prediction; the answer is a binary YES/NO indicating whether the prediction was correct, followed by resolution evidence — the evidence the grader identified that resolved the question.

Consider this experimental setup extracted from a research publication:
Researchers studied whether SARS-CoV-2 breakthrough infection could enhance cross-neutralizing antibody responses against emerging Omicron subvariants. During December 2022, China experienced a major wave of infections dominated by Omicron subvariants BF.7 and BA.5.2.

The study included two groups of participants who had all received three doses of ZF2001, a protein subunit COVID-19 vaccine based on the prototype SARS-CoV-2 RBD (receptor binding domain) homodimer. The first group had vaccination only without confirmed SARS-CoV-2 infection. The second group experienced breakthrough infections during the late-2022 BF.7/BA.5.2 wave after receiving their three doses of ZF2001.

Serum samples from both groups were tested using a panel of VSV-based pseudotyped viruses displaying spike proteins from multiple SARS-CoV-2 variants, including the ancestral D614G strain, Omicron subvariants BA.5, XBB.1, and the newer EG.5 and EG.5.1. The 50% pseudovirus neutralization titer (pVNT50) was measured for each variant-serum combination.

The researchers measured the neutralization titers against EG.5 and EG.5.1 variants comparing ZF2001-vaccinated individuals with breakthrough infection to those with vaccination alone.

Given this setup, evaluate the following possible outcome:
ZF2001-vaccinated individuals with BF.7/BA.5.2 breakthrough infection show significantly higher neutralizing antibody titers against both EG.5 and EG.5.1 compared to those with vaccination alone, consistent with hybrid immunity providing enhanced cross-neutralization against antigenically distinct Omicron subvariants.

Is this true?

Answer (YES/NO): YES